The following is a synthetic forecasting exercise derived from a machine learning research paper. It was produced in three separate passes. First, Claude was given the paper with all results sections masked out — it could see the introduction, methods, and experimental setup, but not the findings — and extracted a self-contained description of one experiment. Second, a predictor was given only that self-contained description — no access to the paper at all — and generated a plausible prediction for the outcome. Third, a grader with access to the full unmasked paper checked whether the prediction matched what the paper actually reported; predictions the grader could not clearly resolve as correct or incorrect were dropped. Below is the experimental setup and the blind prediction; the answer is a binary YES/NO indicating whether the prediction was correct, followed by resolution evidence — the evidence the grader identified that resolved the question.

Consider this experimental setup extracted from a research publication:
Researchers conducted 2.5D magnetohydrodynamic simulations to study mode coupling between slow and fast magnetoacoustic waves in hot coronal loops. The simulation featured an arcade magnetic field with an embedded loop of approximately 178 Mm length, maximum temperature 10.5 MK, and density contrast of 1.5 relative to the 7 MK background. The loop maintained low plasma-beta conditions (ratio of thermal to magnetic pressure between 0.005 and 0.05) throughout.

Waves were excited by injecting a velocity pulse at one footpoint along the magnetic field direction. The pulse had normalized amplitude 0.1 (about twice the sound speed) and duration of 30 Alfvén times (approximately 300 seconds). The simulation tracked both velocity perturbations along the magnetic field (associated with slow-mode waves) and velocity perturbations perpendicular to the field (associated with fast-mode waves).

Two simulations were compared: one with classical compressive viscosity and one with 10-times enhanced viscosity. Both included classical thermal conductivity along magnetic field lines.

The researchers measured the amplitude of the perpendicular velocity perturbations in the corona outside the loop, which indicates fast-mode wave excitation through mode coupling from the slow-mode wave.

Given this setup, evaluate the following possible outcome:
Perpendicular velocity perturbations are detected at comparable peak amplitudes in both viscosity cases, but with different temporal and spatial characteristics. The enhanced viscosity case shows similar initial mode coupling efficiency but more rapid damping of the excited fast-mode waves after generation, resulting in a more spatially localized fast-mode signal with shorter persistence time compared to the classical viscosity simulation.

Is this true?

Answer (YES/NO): NO